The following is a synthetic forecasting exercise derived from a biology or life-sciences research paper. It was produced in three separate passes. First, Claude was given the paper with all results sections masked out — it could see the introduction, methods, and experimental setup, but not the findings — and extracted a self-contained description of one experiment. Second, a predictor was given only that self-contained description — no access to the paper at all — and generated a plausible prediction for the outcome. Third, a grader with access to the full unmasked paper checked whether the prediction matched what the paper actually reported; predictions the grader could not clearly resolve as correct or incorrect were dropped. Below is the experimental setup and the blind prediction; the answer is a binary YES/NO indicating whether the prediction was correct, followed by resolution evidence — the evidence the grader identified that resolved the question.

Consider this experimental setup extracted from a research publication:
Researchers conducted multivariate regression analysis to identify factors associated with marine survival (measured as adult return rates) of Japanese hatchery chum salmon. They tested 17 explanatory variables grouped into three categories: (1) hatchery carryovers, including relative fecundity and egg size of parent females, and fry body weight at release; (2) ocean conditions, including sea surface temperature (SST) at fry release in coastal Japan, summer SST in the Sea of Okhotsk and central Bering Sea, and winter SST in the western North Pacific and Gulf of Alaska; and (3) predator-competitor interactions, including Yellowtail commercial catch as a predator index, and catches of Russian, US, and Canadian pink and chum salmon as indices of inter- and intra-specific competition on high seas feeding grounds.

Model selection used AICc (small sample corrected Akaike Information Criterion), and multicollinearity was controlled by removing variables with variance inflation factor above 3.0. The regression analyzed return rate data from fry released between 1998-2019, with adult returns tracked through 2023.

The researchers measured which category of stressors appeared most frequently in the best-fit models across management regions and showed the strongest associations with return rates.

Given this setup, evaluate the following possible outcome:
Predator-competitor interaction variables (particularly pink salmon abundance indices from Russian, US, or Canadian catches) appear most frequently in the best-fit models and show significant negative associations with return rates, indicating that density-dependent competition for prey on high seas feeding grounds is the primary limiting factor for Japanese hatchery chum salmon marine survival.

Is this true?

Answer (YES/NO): NO